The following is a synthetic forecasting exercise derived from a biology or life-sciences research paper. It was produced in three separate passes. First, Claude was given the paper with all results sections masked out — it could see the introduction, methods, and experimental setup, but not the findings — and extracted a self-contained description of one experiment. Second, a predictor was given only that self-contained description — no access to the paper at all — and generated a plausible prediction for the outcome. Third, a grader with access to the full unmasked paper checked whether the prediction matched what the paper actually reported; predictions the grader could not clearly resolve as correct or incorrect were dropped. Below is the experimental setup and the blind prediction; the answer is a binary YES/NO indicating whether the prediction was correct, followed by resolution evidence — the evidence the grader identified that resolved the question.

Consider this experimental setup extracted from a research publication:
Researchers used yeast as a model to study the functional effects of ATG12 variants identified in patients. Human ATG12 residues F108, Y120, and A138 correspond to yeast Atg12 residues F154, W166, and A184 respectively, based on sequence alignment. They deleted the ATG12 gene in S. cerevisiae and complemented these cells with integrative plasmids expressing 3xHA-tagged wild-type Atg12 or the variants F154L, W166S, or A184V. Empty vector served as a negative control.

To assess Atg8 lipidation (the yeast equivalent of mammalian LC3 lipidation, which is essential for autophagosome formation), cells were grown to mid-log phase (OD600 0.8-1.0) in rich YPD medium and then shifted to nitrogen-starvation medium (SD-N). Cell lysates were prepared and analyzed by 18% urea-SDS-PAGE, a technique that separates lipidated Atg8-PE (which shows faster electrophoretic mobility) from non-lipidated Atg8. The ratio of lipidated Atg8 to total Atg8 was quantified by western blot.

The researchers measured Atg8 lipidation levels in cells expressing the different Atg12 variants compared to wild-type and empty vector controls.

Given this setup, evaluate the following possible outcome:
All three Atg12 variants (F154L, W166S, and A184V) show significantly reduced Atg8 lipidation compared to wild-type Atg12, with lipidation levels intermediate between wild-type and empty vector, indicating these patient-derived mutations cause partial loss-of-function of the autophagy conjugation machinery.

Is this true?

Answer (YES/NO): NO